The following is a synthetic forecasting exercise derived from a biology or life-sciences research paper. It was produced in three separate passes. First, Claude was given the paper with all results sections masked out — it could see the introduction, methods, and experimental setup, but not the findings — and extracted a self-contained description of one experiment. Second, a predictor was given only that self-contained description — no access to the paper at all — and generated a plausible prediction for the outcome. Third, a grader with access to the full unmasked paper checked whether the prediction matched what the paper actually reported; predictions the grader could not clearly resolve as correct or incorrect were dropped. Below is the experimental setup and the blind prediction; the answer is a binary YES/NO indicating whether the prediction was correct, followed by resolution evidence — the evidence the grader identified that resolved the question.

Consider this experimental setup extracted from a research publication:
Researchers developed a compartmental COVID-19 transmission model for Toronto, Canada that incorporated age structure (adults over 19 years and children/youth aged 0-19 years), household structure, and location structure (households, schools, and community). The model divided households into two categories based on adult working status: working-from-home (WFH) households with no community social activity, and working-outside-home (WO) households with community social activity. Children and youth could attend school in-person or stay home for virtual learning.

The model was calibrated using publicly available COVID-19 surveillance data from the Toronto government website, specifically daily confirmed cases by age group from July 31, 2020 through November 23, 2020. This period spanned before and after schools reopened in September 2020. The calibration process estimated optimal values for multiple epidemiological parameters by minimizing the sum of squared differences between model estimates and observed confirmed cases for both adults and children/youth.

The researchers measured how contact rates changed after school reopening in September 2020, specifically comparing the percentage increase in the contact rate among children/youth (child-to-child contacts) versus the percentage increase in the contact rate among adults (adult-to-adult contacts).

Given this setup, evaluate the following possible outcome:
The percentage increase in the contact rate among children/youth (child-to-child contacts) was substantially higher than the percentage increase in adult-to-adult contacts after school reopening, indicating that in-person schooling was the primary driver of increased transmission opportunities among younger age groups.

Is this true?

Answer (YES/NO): NO